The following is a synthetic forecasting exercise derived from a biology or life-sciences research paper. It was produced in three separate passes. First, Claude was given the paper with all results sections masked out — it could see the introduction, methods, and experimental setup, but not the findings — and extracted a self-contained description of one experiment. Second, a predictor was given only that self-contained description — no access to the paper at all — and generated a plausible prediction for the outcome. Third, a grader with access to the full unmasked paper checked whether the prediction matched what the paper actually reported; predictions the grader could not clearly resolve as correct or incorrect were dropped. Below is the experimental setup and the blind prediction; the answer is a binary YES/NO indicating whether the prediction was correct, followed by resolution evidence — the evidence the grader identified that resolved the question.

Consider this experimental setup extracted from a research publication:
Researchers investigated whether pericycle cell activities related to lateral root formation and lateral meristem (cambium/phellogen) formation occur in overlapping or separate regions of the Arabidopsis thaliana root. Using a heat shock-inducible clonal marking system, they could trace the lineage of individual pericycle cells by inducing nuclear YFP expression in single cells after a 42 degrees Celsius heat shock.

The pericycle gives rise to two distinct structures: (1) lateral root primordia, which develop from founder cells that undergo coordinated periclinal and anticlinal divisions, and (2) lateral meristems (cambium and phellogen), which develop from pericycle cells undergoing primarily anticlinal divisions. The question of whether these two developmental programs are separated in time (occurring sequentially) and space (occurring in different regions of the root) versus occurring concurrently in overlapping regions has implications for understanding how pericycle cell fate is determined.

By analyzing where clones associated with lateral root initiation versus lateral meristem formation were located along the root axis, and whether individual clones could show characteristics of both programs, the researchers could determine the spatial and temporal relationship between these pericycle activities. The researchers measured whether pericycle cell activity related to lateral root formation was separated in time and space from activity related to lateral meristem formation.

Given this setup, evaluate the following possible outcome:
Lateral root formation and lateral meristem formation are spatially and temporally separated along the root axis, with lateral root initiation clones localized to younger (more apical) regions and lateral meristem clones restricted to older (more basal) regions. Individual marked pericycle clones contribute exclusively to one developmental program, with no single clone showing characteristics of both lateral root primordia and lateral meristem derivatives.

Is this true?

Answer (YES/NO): NO